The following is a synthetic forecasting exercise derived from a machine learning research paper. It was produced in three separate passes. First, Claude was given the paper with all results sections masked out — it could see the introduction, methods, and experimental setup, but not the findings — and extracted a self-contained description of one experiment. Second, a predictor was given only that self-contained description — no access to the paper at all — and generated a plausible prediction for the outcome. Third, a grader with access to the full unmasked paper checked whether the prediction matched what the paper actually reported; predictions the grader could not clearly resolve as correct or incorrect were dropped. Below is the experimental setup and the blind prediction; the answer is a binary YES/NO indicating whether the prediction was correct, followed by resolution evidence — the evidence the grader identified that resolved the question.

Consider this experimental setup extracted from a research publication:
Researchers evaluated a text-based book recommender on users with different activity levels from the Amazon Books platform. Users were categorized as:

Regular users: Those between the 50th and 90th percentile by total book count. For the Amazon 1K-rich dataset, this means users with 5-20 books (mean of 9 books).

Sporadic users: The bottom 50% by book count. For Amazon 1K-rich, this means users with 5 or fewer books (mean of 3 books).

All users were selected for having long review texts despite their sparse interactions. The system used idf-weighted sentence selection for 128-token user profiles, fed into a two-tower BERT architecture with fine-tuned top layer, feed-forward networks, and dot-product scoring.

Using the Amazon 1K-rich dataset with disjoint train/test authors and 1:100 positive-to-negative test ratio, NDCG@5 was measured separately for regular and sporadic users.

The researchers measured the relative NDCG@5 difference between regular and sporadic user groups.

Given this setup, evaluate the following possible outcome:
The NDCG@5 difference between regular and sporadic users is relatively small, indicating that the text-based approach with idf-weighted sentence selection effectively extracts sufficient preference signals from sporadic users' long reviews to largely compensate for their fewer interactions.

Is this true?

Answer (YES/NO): NO